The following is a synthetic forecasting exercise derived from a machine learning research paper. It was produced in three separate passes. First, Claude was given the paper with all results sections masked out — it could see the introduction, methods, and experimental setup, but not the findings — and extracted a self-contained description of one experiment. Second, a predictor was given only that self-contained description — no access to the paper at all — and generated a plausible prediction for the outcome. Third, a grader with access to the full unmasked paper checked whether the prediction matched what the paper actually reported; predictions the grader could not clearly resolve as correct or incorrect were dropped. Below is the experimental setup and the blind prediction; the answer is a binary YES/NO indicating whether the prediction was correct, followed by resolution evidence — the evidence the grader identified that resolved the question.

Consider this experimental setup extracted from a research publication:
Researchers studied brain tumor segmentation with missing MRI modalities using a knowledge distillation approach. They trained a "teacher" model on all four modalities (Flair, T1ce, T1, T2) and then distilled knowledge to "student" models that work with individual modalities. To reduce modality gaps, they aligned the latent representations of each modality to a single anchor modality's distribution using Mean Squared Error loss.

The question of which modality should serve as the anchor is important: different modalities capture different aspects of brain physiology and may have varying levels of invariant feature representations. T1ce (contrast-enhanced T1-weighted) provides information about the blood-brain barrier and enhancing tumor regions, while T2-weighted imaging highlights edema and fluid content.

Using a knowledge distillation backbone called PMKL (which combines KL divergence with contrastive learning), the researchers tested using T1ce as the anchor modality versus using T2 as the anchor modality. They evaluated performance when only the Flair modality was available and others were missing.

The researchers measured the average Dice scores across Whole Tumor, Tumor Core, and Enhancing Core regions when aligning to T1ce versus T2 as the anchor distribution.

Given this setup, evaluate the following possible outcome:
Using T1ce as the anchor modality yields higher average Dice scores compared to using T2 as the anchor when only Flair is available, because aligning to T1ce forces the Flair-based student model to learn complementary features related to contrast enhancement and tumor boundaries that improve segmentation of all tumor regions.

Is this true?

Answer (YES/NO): YES